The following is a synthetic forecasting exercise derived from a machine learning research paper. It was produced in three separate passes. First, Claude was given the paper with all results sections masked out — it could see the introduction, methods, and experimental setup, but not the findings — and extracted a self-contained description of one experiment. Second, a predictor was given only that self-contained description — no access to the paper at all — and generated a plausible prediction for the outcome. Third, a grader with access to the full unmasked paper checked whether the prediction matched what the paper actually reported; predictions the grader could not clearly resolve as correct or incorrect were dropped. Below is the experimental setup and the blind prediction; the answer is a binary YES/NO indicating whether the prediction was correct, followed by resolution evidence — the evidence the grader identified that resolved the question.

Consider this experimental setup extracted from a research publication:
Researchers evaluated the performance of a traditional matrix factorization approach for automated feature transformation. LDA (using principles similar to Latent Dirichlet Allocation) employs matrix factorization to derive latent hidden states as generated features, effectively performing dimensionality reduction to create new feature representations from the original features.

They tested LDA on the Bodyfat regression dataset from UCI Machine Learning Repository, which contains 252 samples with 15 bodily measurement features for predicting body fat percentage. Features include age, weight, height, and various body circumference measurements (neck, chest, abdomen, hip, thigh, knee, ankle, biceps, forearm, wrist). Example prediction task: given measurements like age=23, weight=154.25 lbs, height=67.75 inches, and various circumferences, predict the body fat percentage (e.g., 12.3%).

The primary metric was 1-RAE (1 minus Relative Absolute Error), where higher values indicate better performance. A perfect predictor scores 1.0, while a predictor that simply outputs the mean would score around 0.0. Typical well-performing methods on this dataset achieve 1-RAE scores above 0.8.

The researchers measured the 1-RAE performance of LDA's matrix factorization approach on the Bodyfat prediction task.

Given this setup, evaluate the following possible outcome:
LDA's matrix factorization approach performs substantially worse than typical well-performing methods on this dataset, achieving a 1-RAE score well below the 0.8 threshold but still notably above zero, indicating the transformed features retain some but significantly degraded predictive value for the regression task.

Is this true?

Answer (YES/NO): YES